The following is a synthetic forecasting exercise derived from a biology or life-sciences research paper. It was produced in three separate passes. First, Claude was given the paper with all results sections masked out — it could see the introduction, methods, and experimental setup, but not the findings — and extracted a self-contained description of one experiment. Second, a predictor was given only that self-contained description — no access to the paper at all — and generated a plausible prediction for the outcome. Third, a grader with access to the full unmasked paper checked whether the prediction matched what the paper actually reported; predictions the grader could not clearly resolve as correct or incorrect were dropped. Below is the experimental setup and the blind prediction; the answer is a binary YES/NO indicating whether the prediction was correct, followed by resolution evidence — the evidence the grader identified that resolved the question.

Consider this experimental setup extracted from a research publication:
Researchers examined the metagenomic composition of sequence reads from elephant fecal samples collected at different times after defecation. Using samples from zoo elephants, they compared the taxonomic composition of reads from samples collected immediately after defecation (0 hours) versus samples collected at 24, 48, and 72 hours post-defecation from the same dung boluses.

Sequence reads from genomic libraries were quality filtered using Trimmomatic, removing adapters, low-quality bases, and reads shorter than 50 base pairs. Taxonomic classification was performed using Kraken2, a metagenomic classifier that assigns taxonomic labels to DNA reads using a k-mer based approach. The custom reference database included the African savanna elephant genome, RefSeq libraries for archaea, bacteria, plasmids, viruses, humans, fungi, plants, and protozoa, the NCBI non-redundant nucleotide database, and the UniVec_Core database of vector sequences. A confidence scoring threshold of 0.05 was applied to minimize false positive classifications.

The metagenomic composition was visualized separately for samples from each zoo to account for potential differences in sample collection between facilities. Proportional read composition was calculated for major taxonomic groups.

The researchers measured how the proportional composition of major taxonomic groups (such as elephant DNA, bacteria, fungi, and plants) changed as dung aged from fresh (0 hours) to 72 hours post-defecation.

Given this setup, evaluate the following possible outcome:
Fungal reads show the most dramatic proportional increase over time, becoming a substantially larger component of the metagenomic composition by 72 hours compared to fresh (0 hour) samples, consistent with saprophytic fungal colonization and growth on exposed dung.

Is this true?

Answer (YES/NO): NO